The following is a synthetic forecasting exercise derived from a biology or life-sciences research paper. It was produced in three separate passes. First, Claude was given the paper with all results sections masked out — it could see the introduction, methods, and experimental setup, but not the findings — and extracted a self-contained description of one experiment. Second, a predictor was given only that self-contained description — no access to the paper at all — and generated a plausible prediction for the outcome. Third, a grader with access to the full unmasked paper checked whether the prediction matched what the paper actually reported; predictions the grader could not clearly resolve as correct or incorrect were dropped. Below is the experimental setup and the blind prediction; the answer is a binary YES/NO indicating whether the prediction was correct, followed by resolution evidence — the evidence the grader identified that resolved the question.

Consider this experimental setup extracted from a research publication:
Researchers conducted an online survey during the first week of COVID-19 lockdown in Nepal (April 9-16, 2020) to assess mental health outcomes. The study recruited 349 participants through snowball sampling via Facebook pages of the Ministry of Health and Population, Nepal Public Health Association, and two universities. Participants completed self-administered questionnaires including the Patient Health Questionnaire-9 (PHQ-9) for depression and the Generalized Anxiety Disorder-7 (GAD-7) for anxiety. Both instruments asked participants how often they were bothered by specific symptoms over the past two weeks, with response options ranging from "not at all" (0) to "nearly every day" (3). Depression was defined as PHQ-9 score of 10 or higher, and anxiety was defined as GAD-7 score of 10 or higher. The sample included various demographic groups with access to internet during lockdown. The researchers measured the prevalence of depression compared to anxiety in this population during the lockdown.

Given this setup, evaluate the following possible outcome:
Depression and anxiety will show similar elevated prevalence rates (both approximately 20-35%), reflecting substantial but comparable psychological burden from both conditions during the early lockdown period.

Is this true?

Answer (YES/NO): YES